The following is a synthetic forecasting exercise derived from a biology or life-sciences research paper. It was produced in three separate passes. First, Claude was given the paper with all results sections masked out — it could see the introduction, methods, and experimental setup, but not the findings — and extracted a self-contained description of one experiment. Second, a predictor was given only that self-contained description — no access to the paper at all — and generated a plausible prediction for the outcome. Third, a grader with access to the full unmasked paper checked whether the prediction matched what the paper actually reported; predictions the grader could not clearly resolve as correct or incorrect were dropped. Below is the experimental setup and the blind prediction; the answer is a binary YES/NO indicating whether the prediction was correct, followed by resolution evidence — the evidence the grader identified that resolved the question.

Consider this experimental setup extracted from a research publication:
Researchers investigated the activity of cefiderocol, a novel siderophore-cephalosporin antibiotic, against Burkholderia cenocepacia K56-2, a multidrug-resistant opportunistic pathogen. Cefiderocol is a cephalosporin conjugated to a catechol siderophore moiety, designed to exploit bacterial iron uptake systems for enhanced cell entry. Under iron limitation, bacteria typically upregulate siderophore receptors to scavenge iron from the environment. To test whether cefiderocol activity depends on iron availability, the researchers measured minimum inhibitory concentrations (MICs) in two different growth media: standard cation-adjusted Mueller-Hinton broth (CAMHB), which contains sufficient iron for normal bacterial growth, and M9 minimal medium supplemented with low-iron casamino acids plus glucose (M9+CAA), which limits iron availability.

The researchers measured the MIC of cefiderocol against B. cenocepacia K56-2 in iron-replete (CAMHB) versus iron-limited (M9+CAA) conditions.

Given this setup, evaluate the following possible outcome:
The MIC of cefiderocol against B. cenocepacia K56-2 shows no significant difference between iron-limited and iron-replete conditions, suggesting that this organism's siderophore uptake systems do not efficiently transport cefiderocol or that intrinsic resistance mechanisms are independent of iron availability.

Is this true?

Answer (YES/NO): NO